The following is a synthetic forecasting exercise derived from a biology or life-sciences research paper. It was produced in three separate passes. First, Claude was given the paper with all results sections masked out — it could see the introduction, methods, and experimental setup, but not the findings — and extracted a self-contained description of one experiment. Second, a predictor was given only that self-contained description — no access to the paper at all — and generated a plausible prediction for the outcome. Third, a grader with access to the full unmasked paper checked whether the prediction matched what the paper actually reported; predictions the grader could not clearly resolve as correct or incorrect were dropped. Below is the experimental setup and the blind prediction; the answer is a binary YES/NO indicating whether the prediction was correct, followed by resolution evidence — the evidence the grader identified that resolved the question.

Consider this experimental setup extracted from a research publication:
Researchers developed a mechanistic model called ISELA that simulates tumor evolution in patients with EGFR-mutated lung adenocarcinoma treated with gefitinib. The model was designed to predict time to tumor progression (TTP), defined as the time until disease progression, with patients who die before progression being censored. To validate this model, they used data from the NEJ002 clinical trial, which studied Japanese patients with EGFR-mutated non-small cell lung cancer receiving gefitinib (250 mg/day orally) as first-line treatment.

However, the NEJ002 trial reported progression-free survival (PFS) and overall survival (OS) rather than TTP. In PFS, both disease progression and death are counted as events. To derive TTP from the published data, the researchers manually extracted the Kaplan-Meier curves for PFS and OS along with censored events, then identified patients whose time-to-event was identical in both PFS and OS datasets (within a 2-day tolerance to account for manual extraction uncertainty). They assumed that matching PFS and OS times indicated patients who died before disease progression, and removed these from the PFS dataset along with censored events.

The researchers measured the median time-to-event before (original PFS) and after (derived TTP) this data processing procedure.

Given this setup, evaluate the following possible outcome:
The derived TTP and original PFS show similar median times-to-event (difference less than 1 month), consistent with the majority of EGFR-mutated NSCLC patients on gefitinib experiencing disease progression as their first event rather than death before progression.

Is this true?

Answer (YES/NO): NO